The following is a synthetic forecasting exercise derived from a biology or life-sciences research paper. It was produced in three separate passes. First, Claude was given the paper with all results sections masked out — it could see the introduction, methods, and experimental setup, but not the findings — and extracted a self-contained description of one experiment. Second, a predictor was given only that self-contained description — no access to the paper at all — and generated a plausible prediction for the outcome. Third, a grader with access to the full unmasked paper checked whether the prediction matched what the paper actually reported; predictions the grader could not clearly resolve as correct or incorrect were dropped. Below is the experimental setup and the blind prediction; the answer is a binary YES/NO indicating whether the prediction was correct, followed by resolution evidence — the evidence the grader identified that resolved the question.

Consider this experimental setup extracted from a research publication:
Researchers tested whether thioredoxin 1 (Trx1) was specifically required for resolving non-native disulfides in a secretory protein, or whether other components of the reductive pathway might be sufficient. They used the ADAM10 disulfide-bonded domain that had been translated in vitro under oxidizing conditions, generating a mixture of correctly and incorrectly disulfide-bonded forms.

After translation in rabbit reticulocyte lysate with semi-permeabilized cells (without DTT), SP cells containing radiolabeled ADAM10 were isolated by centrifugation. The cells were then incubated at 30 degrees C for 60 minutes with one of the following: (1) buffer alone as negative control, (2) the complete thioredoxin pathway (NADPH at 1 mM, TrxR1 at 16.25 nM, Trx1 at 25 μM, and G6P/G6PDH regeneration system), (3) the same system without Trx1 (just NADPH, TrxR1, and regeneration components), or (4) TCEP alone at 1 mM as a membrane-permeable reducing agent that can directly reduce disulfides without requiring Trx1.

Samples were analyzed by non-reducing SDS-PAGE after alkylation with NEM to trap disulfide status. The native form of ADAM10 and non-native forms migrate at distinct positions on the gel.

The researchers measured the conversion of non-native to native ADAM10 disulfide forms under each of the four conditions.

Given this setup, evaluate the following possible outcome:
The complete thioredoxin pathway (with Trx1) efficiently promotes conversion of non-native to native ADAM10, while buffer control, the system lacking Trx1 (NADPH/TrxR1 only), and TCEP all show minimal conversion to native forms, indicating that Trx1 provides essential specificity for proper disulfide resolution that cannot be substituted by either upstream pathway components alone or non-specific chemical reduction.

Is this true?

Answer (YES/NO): NO